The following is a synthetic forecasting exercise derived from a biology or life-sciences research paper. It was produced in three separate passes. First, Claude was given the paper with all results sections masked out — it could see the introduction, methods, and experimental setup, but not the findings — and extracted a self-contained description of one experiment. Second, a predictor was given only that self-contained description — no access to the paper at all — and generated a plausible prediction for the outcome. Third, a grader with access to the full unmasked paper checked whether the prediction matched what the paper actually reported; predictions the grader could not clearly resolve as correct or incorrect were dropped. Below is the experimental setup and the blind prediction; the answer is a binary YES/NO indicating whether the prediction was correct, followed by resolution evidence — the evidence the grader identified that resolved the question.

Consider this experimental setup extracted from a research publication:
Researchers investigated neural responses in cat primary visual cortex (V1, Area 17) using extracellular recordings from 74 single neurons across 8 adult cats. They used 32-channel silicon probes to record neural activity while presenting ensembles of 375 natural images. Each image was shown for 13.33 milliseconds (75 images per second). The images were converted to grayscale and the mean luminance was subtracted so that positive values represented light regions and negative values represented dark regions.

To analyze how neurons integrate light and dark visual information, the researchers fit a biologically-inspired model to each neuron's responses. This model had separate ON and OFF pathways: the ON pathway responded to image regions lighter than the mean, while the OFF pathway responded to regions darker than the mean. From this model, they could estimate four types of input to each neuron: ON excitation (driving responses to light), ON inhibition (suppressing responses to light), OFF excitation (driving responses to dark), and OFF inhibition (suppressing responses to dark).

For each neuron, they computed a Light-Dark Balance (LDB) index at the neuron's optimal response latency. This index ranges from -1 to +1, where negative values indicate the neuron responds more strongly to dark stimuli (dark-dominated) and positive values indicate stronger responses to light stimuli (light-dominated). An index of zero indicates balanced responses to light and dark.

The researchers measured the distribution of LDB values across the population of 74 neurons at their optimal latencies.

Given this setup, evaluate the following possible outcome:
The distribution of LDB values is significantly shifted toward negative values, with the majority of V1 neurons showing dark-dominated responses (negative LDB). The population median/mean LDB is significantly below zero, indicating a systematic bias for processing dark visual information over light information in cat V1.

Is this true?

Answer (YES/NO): YES